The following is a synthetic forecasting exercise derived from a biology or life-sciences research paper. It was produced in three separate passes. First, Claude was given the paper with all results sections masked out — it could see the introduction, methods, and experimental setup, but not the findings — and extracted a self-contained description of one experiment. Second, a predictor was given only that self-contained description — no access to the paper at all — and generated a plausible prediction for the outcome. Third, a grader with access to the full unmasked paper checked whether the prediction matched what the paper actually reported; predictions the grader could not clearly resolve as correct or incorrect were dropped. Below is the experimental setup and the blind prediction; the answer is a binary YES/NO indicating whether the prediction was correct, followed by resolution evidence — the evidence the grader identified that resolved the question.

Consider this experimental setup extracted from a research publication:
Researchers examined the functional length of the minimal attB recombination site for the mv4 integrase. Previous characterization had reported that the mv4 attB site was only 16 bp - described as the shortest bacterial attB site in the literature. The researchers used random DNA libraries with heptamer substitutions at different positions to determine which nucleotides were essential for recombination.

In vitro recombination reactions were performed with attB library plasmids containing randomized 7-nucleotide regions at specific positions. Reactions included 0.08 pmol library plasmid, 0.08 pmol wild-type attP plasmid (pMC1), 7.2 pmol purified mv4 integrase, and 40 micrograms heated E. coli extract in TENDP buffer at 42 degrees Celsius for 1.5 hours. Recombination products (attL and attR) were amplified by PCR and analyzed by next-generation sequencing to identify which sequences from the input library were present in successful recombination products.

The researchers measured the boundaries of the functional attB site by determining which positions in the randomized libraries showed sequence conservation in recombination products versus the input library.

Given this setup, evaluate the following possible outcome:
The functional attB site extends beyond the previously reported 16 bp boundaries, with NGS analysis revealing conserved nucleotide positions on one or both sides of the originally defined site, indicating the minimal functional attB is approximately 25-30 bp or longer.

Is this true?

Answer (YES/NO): NO